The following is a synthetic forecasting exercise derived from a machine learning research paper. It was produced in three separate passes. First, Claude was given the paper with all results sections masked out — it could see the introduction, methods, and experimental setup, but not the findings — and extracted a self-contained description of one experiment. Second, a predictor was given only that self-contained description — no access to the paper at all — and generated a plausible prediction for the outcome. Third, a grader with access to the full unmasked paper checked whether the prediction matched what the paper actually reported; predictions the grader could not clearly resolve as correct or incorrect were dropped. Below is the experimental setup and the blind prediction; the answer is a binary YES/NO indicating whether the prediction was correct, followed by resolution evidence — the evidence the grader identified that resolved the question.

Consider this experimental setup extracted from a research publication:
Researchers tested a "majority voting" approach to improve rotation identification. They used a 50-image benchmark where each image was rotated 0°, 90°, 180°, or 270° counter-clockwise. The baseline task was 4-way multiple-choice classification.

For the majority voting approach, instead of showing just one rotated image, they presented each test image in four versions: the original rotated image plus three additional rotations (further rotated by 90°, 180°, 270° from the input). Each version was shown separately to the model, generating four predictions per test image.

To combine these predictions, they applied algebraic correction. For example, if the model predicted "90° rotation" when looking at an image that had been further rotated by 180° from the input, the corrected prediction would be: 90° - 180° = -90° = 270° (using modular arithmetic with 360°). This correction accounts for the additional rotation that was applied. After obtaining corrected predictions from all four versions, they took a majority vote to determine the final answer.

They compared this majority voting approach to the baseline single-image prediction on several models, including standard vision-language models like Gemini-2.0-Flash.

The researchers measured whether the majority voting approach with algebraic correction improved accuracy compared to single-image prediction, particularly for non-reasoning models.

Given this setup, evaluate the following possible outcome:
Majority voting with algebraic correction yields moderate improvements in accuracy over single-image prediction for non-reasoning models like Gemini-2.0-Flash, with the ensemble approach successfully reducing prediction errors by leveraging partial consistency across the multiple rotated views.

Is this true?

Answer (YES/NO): NO